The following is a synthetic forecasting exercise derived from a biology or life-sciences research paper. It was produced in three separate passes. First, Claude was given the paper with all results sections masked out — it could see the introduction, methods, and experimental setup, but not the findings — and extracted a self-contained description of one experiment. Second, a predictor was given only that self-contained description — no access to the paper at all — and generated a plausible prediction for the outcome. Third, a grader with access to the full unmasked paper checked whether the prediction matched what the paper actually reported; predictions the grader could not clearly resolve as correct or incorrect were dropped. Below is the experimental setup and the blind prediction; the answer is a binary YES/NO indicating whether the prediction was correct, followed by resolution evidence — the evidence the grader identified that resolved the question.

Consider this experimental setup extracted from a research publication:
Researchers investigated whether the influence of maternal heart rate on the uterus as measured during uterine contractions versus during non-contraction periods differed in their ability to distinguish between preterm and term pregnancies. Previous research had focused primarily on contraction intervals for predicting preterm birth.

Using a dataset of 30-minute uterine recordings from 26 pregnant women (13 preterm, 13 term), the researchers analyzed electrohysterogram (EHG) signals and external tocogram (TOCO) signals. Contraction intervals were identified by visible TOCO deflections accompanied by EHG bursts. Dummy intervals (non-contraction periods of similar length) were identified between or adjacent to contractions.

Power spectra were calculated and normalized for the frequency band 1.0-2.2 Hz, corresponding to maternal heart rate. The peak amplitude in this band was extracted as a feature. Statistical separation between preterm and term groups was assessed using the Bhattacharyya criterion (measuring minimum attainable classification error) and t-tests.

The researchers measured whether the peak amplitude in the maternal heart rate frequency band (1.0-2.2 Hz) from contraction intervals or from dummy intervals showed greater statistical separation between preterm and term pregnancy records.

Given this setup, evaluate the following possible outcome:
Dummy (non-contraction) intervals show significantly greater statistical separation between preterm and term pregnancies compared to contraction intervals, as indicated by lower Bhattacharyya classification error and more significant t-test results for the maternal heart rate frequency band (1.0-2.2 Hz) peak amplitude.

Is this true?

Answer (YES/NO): YES